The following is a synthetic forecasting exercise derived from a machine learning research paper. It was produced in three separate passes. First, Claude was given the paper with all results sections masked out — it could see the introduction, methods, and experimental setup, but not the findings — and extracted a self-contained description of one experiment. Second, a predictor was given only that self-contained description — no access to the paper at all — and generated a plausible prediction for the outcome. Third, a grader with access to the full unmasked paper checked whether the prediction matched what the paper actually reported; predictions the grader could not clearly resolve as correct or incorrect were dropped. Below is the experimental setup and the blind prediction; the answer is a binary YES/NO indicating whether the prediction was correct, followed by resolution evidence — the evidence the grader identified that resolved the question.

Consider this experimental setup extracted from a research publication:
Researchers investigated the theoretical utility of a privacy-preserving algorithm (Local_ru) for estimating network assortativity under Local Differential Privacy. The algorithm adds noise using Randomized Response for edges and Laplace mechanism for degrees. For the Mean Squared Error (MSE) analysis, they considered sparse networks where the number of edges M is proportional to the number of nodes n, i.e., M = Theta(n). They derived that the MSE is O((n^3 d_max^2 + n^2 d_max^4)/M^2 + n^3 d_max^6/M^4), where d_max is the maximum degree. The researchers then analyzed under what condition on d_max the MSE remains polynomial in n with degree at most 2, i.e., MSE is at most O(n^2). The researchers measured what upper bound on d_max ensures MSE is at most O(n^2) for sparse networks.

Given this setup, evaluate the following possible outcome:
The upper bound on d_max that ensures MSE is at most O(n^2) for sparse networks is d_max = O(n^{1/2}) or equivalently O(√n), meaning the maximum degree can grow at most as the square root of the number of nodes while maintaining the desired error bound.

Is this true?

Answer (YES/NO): YES